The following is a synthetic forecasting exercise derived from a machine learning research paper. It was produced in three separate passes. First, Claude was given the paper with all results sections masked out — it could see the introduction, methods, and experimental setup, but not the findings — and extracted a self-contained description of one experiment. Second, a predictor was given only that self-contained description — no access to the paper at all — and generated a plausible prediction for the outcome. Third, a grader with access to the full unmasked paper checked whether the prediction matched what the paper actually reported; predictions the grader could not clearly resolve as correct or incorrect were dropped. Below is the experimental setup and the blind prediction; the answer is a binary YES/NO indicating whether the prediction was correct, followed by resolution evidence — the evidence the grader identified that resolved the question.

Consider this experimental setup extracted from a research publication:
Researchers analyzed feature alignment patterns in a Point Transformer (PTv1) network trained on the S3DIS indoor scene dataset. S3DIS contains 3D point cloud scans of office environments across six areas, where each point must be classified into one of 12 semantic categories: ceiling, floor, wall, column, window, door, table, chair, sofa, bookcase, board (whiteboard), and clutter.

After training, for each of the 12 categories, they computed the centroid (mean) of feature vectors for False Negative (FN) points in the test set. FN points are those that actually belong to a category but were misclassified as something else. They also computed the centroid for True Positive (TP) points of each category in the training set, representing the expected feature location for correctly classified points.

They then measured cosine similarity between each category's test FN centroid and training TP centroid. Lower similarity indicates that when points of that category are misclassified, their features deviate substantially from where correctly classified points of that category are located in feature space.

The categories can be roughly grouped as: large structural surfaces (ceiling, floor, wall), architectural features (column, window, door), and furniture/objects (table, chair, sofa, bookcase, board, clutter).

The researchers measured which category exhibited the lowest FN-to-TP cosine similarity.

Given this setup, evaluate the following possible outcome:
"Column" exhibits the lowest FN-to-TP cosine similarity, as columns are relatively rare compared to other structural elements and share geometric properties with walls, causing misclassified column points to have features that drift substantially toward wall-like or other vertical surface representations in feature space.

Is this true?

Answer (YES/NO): NO